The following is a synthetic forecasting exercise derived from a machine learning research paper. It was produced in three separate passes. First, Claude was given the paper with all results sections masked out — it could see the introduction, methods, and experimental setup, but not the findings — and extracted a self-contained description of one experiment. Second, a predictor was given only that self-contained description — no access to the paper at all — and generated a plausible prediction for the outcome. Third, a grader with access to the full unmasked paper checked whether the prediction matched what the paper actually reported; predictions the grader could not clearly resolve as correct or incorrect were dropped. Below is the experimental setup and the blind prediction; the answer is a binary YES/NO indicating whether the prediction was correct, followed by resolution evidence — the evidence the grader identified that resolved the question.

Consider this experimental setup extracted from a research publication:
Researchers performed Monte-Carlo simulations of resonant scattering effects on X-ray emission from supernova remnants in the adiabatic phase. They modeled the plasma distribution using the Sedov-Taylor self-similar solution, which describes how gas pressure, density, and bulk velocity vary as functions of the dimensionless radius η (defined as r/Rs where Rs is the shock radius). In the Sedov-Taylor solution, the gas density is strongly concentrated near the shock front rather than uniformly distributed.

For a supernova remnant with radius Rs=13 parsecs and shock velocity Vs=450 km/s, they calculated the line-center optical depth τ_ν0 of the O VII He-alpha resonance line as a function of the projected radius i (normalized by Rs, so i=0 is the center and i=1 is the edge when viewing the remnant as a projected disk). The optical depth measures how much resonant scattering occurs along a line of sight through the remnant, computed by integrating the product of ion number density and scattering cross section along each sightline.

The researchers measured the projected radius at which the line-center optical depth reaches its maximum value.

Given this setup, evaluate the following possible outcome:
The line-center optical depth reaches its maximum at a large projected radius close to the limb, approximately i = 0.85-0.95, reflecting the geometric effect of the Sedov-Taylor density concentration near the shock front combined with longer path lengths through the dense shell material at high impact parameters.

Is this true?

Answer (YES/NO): NO